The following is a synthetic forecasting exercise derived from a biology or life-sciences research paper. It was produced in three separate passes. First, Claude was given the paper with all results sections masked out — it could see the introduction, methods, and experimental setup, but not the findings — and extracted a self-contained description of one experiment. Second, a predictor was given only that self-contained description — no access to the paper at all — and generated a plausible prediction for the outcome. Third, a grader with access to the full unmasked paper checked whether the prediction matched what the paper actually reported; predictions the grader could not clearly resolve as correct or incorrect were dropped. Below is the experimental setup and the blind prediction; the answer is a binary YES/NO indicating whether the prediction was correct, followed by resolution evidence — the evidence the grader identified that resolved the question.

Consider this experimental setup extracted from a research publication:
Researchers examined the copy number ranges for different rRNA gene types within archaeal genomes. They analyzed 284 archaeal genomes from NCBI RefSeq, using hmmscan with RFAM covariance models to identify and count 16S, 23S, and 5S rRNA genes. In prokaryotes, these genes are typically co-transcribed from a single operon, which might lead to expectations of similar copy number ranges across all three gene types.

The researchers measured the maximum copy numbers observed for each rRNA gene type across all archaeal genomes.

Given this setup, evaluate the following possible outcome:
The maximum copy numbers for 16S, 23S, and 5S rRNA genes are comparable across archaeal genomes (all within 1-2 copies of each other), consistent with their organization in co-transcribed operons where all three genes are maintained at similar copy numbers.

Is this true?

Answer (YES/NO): NO